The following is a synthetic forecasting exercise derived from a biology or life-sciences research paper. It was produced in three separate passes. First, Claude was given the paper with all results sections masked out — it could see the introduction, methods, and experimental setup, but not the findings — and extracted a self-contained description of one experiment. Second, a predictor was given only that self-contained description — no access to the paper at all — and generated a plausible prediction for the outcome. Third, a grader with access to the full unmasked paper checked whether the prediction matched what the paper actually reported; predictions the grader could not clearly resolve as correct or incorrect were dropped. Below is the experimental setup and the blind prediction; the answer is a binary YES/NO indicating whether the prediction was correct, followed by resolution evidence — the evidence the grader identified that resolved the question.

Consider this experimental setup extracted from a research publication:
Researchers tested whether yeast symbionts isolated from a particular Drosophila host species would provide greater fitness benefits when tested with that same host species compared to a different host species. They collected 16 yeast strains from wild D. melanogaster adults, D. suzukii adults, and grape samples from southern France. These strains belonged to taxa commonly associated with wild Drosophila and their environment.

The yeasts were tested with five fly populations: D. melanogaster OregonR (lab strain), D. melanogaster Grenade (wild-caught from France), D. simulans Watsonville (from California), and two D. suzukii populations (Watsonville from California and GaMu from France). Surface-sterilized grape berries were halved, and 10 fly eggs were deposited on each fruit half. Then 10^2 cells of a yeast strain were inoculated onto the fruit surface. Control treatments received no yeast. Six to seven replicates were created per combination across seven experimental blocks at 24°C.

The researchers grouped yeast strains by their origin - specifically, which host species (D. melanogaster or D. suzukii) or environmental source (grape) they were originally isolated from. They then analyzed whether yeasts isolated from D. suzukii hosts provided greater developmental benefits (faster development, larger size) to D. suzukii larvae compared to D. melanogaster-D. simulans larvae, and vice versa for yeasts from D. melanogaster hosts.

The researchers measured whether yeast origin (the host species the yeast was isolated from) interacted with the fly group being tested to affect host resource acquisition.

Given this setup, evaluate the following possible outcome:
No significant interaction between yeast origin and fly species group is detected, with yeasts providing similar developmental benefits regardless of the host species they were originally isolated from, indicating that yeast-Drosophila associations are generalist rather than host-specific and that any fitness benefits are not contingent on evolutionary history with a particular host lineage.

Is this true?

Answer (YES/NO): YES